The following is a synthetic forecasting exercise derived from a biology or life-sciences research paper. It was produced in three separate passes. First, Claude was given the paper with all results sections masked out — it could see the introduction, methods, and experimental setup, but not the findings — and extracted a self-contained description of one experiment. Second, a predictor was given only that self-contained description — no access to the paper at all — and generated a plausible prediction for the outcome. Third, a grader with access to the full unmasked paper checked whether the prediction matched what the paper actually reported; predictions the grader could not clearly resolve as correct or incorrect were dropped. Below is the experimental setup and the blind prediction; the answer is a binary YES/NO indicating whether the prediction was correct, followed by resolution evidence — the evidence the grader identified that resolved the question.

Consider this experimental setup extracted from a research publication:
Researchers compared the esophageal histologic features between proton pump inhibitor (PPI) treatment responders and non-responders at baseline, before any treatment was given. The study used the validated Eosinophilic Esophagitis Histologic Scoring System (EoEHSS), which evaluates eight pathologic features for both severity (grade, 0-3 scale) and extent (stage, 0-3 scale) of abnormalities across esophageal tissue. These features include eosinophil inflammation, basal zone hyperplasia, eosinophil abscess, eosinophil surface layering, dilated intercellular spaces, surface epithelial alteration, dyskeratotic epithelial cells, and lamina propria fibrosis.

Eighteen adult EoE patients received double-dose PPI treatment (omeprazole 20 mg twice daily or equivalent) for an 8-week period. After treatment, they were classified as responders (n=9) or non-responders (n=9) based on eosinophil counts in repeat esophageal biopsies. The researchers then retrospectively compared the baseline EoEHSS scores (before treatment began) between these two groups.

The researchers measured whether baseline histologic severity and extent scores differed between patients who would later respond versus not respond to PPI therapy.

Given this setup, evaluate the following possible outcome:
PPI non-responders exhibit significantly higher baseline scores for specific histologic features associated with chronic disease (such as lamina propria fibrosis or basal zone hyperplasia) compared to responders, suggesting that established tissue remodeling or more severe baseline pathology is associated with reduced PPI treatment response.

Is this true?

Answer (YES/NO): NO